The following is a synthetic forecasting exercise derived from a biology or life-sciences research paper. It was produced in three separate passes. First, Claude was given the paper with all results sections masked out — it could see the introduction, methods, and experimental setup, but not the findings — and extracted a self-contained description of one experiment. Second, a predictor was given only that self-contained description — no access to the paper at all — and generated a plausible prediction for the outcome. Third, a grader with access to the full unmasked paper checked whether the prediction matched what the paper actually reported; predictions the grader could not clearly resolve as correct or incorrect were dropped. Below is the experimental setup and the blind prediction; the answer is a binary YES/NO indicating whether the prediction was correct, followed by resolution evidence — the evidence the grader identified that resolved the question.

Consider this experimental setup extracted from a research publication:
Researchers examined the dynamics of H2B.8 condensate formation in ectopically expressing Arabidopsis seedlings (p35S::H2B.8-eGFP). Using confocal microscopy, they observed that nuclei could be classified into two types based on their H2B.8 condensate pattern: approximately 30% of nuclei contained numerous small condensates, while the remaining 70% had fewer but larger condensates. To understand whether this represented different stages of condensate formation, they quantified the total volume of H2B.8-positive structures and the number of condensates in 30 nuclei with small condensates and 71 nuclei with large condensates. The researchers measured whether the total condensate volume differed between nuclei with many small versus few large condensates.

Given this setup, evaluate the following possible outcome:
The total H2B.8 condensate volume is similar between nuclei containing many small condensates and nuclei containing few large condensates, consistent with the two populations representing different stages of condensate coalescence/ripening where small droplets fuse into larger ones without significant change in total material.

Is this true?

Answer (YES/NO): YES